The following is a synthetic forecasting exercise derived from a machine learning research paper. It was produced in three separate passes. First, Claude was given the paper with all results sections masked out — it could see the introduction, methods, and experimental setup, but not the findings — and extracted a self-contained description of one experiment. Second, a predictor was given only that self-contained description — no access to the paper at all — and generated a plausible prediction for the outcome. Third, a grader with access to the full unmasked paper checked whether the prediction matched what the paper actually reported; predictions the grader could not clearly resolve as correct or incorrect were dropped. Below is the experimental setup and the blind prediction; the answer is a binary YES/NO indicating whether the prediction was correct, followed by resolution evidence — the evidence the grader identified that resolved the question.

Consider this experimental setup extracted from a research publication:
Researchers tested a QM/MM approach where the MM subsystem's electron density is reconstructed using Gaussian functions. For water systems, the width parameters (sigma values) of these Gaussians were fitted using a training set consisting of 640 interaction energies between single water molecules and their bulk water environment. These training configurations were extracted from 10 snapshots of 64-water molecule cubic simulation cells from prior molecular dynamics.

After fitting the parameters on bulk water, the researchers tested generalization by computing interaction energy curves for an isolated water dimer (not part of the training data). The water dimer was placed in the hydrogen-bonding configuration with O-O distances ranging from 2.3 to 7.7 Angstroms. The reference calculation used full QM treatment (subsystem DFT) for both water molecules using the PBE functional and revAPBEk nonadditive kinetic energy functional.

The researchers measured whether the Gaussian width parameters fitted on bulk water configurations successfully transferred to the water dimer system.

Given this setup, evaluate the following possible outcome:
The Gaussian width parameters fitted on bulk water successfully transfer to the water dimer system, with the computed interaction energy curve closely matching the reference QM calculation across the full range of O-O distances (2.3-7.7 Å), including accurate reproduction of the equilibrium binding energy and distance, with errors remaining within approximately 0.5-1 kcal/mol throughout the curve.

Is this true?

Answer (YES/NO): YES